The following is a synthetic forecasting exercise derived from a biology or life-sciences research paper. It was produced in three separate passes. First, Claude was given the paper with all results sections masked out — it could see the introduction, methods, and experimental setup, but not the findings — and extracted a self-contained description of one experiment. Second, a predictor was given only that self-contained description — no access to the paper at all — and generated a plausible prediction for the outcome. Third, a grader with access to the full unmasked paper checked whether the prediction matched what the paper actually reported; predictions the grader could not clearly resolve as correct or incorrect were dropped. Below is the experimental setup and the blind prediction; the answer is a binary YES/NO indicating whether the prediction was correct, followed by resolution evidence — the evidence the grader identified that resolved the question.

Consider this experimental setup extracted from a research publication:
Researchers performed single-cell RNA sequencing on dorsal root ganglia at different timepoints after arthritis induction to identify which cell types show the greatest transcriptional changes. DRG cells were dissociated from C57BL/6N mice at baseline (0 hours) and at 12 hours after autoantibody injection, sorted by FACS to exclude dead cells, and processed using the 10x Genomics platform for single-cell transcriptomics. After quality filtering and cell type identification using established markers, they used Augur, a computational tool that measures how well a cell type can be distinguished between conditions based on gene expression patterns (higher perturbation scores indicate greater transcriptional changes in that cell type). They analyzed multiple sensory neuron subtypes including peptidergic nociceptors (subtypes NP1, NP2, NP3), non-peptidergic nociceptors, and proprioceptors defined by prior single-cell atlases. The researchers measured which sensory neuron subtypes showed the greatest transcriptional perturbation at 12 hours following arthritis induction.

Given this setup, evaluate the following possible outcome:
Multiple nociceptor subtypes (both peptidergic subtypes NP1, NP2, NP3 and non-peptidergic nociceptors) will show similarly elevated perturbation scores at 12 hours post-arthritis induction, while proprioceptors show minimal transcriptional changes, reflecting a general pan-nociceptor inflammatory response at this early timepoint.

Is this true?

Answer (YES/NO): NO